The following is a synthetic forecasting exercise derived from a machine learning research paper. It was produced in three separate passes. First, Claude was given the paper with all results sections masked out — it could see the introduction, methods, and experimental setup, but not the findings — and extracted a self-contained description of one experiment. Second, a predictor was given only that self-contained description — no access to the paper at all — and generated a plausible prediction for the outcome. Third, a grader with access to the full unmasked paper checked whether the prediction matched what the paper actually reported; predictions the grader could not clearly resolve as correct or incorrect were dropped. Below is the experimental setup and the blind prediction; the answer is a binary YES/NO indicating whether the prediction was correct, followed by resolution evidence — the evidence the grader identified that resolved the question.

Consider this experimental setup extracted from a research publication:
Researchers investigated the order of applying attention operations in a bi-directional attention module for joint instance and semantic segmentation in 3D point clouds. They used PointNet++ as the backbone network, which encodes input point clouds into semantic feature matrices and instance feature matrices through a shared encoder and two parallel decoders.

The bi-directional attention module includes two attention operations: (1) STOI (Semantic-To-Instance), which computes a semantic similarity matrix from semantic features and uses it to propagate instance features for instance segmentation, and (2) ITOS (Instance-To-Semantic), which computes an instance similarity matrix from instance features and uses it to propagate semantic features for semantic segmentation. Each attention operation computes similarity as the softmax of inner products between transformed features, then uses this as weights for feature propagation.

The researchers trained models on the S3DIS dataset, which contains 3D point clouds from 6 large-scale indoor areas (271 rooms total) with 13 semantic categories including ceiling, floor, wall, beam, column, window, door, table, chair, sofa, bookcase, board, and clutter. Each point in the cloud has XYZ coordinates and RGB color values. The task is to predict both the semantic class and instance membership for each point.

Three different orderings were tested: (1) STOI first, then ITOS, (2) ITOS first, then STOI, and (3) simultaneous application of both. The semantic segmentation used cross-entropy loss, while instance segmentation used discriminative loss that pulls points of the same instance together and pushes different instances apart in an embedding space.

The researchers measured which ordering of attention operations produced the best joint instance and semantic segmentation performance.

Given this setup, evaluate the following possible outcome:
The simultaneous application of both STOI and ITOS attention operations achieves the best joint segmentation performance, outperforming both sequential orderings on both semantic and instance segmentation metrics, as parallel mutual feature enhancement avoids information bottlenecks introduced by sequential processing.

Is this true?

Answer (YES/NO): NO